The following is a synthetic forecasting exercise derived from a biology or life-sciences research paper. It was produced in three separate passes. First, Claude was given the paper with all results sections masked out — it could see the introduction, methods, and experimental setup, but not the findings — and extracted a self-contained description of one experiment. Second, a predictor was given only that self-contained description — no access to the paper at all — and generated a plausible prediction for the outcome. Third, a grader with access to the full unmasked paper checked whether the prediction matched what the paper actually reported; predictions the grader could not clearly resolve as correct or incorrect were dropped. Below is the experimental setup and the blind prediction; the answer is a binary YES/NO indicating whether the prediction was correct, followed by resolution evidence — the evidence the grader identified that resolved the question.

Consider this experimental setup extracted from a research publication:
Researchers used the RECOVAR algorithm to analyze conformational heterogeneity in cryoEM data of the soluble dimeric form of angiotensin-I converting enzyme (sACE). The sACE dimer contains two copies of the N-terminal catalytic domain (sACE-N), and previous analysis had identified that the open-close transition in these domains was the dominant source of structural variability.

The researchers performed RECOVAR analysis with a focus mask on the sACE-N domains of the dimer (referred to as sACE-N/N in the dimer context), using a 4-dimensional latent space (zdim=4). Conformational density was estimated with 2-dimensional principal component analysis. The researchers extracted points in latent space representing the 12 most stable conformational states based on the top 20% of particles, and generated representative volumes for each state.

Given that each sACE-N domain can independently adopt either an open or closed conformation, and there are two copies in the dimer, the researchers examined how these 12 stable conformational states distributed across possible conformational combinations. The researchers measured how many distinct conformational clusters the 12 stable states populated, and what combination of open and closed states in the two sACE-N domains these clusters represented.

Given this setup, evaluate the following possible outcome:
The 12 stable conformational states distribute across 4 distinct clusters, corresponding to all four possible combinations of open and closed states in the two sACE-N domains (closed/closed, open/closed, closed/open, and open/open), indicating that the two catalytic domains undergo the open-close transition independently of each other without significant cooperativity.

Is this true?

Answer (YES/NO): YES